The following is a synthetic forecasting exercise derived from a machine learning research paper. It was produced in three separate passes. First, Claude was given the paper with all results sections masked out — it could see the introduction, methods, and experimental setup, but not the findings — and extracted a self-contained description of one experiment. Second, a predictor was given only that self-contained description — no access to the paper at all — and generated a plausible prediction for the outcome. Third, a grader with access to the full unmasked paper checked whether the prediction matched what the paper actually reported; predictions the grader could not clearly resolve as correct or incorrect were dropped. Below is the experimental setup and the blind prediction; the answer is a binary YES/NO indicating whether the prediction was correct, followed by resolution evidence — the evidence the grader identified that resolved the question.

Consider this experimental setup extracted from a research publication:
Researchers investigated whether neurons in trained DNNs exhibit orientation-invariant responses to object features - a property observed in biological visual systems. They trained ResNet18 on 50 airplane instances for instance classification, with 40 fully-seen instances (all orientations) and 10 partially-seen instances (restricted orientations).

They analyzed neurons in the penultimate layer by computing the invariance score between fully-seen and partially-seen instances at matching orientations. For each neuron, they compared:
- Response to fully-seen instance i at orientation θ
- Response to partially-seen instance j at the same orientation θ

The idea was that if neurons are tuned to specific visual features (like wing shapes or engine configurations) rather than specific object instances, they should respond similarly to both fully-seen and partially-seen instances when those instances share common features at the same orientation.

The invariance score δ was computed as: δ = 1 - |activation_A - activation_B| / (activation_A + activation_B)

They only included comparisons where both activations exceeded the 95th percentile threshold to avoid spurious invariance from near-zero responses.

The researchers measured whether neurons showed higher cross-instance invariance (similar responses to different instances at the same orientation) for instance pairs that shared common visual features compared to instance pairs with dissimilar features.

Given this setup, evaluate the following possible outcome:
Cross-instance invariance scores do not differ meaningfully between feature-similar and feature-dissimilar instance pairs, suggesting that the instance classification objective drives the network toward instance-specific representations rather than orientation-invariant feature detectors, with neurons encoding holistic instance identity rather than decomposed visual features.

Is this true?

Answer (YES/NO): NO